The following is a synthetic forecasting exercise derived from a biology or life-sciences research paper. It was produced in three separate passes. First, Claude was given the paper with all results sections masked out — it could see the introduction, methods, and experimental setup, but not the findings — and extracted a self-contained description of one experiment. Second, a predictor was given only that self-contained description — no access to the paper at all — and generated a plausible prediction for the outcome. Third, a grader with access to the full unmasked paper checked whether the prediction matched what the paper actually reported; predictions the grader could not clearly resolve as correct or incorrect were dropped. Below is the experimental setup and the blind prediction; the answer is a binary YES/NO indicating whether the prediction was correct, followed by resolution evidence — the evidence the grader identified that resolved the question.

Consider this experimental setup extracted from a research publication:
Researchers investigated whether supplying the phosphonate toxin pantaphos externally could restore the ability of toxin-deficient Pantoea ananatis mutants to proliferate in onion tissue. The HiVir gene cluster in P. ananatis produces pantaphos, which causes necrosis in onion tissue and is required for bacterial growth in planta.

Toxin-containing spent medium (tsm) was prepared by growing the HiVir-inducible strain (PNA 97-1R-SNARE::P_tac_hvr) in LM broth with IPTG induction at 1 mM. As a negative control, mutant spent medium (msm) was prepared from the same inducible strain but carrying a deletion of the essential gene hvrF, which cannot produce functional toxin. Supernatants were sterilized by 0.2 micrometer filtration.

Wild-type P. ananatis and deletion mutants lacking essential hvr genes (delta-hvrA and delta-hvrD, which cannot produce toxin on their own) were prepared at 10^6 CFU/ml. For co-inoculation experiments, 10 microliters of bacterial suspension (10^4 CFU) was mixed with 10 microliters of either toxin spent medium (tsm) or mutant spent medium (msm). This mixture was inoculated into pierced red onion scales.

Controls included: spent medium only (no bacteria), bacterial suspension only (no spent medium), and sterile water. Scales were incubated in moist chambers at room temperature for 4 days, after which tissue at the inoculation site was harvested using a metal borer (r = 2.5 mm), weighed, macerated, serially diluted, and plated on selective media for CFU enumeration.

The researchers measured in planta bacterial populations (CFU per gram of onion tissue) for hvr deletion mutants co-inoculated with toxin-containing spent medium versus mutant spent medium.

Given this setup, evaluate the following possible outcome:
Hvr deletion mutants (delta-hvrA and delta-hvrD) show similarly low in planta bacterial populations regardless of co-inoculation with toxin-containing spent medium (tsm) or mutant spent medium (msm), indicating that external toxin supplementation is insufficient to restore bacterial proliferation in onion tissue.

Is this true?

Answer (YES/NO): NO